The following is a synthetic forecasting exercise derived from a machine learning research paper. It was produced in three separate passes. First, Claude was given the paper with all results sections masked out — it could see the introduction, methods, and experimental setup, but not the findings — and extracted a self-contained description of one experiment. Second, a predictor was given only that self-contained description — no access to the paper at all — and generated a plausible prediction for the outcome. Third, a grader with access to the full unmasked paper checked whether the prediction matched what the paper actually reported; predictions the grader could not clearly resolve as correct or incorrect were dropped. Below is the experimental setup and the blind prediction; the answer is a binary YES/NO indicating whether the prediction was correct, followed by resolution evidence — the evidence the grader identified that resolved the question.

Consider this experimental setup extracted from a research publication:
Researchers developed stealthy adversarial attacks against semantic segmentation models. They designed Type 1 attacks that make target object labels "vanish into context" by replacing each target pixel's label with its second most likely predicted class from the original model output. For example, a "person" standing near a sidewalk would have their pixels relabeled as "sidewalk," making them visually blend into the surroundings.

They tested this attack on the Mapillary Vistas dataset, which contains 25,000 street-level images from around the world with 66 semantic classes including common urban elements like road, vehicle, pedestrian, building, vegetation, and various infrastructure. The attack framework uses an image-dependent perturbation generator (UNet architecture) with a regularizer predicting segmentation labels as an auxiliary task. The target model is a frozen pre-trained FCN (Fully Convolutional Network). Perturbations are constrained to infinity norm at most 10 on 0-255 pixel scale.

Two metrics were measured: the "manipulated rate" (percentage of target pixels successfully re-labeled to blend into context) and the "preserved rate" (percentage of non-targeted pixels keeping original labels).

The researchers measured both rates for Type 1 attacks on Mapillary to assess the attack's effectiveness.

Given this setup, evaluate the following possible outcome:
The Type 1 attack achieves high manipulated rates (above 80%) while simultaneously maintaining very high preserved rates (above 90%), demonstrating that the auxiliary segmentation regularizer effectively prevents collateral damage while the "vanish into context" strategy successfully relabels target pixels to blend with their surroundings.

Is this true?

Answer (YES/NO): NO